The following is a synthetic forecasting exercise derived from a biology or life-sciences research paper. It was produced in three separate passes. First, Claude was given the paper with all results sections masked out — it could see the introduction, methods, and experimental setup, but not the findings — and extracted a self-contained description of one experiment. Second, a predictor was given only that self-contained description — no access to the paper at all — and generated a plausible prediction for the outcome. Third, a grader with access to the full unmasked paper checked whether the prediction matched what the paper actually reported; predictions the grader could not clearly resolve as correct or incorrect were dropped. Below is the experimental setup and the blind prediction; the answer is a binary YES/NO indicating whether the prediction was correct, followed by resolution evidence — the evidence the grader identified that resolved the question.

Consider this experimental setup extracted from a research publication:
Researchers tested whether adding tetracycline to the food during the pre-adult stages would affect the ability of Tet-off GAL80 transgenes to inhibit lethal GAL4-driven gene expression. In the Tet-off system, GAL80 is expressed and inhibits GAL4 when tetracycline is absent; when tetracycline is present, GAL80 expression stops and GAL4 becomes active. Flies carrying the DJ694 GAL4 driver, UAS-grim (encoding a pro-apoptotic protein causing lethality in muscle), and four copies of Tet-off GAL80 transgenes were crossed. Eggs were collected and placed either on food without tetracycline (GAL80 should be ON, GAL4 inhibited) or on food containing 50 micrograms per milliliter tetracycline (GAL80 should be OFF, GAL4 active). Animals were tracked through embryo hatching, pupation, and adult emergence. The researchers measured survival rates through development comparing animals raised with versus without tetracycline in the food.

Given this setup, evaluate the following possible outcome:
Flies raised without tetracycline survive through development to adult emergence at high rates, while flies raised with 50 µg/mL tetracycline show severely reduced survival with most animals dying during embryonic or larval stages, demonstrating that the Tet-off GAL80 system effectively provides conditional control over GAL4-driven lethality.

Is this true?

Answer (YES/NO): NO